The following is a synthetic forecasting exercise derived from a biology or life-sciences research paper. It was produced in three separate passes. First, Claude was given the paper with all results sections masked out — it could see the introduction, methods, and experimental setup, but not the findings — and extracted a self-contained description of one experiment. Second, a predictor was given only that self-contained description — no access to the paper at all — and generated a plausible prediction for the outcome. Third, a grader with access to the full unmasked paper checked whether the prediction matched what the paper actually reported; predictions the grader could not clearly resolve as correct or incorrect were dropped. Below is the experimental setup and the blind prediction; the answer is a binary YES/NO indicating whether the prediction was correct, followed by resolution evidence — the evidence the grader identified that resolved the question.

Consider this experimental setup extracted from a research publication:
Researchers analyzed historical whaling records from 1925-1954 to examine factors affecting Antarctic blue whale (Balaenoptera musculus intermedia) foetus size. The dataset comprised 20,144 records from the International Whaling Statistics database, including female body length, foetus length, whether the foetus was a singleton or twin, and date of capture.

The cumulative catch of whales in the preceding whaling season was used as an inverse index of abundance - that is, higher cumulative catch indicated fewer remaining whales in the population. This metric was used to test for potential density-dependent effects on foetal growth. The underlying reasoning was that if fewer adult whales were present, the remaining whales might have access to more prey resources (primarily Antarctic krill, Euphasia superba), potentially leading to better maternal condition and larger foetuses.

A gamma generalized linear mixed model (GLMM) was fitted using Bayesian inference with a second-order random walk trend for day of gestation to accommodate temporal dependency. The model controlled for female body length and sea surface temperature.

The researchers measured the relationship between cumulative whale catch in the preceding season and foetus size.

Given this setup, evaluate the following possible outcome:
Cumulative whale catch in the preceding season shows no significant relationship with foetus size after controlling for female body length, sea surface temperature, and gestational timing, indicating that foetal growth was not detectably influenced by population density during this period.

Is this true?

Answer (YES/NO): NO